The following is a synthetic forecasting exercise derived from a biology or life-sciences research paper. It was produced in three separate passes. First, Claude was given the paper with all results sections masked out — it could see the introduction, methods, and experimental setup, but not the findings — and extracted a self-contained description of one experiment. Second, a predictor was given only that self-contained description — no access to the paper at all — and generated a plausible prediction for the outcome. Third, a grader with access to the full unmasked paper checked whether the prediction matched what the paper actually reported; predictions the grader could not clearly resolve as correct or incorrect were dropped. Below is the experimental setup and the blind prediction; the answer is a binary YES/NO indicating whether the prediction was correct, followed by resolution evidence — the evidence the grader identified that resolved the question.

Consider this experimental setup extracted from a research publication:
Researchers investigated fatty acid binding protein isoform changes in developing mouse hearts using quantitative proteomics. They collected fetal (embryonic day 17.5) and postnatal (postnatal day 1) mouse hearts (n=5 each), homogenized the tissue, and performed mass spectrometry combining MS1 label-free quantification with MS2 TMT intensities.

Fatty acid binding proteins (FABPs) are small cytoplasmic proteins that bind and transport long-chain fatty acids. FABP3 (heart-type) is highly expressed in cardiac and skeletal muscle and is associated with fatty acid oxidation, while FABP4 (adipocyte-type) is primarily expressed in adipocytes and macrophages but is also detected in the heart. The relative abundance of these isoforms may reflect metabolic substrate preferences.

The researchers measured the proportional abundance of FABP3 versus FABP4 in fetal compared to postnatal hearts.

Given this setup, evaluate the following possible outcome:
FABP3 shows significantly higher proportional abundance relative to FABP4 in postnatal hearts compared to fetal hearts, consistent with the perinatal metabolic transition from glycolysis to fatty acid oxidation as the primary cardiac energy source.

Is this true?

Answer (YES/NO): YES